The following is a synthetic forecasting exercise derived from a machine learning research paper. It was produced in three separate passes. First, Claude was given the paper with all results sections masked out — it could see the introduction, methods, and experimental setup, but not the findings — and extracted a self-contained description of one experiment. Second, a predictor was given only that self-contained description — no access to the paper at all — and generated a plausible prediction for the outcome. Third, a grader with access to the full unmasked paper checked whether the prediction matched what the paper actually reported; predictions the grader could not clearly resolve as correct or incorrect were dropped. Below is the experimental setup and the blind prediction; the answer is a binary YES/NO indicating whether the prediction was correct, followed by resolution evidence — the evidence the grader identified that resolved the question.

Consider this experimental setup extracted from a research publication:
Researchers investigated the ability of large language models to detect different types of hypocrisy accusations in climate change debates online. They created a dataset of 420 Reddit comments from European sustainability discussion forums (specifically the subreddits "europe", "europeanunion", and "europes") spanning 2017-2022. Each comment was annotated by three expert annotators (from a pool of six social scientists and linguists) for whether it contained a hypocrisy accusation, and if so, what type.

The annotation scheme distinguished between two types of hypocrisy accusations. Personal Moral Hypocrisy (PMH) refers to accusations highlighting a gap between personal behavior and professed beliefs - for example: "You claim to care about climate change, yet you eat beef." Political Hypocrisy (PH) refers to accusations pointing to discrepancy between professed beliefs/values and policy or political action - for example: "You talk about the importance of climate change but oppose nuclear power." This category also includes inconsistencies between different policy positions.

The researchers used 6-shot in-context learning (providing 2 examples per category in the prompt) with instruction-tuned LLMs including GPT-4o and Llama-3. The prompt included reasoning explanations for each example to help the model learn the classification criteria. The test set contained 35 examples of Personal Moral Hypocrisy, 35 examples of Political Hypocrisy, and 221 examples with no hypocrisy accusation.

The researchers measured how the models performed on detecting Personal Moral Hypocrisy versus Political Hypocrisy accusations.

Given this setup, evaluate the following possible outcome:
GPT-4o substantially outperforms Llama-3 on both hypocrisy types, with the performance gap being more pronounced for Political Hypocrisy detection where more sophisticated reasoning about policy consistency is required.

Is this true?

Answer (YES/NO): NO